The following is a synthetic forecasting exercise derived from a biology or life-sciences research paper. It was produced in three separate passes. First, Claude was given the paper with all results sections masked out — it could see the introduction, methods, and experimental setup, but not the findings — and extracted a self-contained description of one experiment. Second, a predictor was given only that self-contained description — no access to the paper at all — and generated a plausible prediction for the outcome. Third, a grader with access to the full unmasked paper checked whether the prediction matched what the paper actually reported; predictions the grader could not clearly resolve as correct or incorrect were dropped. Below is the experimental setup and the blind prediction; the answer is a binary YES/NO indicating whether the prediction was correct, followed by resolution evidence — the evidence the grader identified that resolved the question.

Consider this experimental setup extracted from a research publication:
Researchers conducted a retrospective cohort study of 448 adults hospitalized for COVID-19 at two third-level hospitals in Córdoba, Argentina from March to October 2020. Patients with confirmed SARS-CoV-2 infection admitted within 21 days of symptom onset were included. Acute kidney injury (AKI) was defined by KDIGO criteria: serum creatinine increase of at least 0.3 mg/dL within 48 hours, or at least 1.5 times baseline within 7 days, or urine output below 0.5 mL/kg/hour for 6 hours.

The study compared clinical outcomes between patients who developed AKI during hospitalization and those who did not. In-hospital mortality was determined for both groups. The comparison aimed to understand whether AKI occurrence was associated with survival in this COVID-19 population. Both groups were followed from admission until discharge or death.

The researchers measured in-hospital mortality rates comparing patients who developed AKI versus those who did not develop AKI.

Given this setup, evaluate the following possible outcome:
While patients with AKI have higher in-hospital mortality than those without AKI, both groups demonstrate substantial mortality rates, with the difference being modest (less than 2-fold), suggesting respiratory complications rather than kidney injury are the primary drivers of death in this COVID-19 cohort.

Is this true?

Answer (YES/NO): NO